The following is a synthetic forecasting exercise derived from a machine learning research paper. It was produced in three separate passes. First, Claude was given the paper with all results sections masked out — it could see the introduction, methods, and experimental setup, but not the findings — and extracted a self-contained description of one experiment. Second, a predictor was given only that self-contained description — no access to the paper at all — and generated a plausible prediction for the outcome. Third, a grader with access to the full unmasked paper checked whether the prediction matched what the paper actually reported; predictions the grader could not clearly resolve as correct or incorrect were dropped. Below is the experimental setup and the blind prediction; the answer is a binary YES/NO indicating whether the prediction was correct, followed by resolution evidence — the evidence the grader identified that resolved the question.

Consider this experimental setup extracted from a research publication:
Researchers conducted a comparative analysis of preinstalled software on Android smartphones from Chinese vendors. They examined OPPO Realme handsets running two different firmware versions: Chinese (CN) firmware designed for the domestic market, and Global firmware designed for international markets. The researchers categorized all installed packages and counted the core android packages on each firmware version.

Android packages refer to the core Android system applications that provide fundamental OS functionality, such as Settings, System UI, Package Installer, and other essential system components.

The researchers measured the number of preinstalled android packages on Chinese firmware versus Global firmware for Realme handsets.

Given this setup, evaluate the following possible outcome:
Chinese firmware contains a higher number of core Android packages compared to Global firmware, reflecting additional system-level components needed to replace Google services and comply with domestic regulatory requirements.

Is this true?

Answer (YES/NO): NO